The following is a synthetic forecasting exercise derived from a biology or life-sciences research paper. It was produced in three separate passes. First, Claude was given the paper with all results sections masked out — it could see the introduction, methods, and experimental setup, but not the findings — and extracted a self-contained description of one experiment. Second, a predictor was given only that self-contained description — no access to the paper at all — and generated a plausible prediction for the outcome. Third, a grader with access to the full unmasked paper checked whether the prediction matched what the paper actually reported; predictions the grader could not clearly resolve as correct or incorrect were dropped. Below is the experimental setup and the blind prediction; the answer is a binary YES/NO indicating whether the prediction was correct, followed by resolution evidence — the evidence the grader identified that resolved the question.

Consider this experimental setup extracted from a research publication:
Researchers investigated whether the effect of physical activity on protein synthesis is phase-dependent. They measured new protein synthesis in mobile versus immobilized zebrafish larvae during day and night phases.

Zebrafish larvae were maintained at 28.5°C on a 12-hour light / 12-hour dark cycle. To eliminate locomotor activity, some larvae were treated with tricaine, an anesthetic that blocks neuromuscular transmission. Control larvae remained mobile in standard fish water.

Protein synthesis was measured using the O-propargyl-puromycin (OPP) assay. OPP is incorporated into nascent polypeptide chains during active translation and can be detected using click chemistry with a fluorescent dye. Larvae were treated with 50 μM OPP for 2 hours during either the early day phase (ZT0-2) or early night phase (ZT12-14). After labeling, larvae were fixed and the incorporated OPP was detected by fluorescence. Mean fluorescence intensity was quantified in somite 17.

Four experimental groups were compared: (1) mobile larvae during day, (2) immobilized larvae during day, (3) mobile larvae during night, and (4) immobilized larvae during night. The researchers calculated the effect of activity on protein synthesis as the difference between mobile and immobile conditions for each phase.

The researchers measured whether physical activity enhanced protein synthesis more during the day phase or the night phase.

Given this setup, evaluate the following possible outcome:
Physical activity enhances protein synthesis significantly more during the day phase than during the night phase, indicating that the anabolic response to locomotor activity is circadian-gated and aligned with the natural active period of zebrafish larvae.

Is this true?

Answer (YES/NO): NO